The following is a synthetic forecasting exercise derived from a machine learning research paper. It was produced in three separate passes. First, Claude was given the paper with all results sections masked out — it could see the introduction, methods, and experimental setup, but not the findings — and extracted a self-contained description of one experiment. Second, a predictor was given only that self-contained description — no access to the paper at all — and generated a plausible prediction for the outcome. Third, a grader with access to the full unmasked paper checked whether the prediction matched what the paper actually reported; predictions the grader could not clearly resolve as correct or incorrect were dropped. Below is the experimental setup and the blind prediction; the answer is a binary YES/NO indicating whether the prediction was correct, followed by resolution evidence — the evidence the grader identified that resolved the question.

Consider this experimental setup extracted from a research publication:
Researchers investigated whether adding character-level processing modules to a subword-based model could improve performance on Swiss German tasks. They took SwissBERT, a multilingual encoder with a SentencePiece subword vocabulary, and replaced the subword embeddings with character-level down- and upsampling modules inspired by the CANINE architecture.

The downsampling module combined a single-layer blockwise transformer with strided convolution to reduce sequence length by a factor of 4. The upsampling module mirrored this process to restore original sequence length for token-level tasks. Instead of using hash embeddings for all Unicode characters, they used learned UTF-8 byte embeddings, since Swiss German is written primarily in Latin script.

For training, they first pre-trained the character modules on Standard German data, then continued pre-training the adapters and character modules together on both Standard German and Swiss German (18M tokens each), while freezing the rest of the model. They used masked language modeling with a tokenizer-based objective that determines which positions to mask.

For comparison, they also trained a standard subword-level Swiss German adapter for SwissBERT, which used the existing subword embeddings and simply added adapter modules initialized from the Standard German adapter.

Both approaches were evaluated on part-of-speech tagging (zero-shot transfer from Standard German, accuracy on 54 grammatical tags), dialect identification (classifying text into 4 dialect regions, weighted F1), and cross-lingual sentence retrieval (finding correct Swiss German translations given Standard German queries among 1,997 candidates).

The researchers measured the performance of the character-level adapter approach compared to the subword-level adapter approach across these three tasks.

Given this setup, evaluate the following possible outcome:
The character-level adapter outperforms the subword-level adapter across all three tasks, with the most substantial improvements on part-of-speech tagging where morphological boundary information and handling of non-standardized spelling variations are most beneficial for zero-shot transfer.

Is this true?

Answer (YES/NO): NO